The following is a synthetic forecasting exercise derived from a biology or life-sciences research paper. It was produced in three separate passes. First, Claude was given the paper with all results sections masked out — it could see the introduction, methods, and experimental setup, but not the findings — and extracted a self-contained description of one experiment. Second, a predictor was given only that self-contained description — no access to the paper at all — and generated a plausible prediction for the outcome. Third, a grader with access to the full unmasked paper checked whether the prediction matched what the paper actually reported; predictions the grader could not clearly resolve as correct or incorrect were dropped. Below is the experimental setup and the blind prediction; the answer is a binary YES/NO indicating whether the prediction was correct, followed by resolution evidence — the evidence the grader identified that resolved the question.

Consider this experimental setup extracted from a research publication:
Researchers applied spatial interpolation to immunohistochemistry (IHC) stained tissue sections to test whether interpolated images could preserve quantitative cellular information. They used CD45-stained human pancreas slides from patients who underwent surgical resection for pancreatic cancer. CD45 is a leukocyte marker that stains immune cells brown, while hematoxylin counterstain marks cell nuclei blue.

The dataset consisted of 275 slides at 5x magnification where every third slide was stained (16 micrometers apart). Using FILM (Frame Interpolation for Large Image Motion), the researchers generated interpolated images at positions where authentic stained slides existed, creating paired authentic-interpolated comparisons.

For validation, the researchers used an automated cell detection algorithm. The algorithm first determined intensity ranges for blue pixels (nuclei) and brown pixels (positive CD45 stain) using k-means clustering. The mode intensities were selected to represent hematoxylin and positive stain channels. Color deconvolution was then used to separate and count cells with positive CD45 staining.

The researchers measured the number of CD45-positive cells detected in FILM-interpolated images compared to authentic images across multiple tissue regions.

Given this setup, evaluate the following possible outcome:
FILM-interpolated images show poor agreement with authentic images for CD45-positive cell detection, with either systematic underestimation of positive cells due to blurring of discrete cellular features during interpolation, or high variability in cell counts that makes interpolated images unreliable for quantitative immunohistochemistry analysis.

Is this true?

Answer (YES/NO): NO